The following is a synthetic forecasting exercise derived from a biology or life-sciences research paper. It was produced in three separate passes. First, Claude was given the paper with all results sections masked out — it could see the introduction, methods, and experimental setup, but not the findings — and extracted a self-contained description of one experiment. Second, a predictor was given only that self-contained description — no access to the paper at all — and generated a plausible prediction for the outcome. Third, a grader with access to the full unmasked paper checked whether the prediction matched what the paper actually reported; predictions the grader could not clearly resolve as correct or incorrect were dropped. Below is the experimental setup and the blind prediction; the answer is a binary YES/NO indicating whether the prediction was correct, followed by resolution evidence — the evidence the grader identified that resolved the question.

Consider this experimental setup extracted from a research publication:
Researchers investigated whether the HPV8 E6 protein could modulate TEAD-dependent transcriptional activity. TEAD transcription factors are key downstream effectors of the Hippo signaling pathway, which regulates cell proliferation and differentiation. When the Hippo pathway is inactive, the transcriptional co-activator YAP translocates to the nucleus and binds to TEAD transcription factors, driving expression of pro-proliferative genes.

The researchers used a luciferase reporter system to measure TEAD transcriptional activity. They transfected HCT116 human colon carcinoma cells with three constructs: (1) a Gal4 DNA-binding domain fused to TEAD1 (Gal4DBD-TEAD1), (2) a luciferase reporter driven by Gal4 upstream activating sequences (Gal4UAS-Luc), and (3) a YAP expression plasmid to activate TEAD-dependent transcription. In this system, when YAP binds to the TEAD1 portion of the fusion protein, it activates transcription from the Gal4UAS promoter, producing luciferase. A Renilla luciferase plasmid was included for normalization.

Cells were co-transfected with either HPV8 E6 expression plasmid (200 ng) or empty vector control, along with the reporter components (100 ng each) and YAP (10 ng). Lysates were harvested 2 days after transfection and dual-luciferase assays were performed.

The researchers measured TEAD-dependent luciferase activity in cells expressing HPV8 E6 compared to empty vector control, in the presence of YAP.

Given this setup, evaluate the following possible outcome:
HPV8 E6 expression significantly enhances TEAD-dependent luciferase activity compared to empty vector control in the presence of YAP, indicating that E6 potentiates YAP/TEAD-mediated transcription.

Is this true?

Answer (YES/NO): NO